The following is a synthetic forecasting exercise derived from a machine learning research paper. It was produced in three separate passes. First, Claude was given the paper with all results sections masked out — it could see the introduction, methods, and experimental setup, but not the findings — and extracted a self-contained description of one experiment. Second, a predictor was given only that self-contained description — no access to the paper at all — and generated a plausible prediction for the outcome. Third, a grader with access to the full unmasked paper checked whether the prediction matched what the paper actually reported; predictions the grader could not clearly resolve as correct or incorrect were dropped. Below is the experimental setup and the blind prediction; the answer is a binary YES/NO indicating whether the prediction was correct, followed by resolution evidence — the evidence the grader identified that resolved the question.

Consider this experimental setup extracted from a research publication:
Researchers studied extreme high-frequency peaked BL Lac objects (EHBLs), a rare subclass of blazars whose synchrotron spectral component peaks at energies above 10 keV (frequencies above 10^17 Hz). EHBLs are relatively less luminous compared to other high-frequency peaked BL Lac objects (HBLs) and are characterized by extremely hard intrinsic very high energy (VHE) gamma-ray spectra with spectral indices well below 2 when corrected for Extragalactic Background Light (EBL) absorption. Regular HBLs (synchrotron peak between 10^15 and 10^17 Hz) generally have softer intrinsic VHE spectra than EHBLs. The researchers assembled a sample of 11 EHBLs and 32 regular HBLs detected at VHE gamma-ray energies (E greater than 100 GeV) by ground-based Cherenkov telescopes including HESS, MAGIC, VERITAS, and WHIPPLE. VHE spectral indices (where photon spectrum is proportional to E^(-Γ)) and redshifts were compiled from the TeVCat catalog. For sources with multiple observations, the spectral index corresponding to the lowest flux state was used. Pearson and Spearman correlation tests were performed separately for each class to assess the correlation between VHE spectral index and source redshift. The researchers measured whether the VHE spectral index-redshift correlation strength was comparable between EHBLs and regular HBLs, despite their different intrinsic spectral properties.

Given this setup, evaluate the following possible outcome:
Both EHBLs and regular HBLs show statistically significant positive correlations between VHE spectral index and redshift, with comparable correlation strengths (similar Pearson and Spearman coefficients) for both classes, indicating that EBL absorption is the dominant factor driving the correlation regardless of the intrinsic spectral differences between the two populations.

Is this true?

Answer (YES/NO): NO